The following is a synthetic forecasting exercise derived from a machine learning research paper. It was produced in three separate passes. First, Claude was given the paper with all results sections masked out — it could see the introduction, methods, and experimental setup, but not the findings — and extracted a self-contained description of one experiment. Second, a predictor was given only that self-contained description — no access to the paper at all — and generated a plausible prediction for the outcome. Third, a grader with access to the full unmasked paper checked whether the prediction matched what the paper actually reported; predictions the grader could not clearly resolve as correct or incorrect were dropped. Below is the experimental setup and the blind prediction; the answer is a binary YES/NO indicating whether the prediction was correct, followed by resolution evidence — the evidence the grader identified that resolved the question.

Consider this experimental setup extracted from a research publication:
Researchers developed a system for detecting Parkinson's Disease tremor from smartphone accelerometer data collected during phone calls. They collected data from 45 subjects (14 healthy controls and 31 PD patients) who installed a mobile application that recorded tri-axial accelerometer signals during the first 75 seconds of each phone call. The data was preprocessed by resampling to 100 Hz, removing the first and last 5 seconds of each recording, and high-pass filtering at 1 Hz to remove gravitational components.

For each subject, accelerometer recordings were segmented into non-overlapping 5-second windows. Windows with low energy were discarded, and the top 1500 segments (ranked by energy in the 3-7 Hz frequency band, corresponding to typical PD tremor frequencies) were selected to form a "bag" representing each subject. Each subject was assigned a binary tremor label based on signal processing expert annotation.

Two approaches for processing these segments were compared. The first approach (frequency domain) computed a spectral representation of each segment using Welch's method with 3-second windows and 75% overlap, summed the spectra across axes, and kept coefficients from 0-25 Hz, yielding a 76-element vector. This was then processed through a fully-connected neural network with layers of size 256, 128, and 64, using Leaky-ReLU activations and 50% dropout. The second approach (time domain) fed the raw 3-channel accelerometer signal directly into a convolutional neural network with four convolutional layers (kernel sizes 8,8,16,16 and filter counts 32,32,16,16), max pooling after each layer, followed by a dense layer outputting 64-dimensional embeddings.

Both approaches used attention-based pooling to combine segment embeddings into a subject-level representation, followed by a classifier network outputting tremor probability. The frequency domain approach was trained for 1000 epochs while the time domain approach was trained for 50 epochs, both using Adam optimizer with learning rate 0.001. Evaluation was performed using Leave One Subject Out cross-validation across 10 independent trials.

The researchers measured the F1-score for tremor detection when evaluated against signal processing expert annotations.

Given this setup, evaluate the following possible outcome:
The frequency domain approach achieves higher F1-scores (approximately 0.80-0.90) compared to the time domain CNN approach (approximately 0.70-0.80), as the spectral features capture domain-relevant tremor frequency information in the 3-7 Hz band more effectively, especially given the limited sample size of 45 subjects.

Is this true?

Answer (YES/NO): NO